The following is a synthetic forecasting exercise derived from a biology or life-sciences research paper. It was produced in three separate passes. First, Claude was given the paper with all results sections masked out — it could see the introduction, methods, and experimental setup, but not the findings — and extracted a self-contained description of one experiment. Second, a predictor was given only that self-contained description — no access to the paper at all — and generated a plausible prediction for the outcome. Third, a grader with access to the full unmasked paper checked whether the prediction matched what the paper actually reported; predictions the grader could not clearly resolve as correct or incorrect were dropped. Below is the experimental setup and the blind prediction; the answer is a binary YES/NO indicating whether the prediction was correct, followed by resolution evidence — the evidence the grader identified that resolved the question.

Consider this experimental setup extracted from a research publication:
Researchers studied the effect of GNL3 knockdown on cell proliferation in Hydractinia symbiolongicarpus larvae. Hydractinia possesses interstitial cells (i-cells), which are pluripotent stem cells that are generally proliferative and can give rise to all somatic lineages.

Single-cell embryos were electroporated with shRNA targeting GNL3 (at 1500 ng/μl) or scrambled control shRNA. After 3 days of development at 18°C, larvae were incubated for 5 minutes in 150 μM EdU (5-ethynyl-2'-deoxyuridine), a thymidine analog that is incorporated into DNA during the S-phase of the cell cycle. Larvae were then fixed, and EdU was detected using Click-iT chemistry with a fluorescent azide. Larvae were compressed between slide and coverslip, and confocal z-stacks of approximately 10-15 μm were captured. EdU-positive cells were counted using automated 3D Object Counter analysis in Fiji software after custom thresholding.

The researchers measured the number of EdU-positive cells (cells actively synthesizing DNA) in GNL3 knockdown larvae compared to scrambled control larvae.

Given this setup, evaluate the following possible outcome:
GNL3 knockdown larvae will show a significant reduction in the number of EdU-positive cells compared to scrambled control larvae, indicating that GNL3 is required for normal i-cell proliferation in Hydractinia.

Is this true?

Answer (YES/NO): YES